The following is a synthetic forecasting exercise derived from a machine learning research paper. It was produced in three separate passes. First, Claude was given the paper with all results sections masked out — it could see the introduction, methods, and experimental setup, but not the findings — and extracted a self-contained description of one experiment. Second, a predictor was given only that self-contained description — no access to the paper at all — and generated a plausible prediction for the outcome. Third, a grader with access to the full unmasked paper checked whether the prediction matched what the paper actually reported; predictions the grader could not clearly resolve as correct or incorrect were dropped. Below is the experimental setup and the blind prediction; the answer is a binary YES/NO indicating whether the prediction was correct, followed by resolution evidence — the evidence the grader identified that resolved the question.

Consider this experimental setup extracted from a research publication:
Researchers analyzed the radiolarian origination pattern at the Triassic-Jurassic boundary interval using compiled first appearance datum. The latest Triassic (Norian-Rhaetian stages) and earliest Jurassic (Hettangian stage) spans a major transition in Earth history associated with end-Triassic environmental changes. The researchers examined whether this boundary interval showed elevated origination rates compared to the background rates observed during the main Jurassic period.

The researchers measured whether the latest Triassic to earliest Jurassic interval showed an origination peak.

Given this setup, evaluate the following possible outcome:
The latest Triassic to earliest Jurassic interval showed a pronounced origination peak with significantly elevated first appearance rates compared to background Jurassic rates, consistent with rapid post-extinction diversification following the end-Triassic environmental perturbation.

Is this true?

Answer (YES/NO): NO